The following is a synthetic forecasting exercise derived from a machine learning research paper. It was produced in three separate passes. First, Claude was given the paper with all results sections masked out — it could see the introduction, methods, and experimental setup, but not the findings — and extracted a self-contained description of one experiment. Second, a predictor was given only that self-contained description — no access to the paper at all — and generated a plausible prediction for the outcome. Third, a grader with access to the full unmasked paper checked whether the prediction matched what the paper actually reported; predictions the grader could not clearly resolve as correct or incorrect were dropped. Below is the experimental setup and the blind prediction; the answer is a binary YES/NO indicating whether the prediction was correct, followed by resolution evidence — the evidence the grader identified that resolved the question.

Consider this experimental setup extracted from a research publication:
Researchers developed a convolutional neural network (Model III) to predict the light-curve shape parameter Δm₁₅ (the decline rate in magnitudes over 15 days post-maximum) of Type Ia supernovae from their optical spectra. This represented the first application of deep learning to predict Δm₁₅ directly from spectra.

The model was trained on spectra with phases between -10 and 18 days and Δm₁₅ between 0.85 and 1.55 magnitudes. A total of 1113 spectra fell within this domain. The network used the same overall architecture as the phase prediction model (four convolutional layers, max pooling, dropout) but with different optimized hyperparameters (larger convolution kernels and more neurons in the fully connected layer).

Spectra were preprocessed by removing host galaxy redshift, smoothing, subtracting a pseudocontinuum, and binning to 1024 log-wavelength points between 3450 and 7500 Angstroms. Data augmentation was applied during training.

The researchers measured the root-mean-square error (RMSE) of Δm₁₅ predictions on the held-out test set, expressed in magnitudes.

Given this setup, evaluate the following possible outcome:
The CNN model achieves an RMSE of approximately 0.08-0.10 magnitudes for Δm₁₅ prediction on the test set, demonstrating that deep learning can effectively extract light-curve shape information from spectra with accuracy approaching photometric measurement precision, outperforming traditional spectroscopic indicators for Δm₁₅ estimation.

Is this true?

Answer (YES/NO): NO